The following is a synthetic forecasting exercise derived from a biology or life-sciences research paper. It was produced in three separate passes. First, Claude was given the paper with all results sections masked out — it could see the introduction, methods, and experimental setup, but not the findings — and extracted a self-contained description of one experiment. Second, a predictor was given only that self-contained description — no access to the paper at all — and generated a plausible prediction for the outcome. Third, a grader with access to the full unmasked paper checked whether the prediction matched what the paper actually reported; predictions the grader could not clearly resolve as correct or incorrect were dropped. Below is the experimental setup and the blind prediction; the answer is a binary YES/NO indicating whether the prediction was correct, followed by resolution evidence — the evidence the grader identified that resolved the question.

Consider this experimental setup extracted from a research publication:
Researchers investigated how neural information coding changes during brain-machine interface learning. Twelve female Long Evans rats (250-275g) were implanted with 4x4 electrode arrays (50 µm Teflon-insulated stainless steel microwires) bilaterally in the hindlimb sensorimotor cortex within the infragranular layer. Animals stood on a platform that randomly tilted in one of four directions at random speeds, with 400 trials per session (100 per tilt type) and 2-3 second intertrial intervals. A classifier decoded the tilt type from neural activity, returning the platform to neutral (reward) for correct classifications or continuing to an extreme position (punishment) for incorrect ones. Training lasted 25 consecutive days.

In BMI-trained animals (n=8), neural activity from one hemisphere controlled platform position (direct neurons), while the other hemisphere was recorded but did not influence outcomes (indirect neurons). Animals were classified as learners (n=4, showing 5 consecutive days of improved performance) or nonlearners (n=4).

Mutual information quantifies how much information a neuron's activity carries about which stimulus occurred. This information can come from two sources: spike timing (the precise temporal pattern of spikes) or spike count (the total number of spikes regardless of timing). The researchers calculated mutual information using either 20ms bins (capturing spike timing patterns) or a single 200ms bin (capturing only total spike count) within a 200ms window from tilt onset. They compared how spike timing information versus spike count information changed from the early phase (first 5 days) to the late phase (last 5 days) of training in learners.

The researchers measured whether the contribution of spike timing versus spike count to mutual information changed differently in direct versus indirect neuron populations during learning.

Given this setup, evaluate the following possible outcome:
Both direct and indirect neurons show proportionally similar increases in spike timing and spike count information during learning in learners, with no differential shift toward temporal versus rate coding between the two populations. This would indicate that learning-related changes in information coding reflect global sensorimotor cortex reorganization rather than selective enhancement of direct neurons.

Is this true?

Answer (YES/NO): NO